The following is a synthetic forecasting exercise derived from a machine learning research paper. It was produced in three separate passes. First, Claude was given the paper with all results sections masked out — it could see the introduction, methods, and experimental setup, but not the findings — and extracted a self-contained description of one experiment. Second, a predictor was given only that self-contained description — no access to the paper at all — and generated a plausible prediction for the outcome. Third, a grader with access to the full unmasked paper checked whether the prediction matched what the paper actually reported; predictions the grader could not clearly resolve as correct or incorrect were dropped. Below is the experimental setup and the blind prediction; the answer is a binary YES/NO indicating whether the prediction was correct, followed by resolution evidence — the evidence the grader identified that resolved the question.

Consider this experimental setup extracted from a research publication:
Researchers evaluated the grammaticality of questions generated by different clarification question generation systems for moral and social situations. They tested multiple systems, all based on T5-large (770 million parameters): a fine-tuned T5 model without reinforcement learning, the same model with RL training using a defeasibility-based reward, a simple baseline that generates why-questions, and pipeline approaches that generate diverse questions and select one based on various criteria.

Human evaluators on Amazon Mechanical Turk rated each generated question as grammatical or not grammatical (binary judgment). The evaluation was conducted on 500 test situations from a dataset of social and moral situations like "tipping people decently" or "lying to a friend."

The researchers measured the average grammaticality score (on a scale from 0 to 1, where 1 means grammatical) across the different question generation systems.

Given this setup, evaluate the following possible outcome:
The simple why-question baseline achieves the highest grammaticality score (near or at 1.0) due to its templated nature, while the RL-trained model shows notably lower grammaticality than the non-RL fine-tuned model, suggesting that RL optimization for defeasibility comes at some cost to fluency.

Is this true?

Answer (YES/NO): NO